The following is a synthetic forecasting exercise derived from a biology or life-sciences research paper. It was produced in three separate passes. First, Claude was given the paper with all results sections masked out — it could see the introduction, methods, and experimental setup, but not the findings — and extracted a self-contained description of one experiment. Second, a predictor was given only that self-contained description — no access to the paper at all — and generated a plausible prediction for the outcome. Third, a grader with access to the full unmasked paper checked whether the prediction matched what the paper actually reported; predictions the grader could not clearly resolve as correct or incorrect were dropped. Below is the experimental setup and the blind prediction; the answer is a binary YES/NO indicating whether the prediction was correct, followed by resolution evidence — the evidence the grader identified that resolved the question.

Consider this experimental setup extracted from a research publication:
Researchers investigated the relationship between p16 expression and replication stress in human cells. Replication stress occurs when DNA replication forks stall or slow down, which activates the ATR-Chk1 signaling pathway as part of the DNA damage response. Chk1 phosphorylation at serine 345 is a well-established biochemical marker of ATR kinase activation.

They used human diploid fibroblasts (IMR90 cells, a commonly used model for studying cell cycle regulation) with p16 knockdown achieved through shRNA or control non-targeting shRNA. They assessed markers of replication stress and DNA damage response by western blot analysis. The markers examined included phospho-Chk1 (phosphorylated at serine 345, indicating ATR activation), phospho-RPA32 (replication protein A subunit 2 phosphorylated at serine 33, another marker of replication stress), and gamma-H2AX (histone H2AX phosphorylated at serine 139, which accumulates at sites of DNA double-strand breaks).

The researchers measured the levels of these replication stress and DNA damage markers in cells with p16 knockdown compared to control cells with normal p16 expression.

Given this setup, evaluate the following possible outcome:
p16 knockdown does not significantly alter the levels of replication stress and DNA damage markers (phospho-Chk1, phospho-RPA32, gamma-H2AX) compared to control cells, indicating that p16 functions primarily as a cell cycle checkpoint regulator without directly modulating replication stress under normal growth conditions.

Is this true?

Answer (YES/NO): NO